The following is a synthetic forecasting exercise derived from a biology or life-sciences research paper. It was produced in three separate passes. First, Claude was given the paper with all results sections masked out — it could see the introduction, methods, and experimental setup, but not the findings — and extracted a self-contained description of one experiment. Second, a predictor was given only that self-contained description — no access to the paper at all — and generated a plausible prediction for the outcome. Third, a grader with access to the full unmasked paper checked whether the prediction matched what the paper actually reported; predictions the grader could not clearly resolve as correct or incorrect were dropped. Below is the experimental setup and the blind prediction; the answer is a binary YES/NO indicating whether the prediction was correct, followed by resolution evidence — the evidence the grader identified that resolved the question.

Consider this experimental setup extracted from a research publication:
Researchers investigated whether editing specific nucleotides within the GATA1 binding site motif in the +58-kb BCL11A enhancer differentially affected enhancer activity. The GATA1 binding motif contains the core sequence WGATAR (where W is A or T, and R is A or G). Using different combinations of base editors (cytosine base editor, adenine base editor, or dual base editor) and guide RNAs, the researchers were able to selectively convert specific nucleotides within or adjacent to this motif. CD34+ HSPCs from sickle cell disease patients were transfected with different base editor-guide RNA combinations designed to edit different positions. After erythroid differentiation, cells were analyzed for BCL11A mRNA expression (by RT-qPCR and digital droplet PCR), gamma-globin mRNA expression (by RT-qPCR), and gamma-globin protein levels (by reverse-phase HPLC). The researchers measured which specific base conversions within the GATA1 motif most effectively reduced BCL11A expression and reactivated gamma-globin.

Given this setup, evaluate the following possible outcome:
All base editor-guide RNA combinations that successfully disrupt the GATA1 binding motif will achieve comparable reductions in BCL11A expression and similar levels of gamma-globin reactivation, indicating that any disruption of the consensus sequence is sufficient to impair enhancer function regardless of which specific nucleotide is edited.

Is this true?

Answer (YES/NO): NO